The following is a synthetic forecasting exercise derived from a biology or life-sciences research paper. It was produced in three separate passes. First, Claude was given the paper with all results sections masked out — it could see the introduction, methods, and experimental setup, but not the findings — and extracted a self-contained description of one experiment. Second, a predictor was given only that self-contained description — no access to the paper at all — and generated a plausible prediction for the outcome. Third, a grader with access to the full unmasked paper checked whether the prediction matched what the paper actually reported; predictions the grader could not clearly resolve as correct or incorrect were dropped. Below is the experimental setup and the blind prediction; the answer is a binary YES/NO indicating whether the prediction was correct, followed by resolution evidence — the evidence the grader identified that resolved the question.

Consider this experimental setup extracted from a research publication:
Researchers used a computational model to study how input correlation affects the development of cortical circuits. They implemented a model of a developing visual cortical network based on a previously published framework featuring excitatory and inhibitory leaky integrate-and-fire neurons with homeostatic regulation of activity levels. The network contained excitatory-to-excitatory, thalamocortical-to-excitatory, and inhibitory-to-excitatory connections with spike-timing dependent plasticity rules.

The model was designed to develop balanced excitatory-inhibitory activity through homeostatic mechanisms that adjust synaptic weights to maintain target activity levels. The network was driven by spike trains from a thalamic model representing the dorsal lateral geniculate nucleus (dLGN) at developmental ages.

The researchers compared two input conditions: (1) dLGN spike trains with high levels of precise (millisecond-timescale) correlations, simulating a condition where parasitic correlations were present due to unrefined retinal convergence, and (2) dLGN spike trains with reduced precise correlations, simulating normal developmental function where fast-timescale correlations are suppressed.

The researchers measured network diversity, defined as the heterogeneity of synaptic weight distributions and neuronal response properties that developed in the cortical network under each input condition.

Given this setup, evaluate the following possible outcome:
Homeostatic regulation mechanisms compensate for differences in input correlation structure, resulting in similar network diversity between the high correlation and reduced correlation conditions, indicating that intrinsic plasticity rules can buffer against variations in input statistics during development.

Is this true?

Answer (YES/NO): NO